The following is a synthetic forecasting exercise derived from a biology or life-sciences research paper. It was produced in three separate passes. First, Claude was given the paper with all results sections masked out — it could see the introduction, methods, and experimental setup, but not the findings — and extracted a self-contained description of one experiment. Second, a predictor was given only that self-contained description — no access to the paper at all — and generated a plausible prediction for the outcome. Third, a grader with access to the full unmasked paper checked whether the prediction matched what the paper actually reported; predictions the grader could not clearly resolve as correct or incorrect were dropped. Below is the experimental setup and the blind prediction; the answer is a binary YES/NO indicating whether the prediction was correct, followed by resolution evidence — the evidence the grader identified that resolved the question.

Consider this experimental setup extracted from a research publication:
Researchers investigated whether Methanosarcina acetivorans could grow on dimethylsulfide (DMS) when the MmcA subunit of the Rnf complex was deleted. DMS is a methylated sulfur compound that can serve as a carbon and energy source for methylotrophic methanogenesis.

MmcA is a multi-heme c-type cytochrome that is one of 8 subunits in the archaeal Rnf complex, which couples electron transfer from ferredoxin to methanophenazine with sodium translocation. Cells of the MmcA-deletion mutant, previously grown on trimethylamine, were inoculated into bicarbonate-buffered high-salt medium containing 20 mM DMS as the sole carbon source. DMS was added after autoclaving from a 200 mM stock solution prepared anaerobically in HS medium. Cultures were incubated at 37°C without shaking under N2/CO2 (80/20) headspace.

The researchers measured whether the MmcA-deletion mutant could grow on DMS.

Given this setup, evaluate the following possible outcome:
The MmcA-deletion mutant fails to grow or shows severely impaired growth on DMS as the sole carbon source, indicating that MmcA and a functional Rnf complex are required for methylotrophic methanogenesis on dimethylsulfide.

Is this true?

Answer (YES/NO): NO